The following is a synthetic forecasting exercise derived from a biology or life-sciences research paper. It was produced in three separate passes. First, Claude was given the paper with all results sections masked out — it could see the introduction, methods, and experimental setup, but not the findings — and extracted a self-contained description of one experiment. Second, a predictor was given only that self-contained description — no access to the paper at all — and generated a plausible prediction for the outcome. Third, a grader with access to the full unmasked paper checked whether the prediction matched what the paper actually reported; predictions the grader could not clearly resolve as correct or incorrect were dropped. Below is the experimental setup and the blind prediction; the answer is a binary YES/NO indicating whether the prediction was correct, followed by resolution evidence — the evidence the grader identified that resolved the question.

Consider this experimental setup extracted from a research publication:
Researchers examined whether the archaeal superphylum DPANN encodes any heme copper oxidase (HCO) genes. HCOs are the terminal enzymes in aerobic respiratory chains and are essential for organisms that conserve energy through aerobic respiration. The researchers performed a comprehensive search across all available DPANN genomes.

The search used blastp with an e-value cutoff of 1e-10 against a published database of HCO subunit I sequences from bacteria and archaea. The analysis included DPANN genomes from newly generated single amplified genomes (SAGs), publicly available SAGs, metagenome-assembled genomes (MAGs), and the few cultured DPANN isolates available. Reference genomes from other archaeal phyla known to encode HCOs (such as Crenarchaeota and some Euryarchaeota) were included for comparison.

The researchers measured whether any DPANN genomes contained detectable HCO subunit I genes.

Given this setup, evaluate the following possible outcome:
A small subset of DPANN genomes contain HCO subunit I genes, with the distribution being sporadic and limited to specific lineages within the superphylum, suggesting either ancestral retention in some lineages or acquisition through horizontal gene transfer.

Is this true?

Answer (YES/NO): NO